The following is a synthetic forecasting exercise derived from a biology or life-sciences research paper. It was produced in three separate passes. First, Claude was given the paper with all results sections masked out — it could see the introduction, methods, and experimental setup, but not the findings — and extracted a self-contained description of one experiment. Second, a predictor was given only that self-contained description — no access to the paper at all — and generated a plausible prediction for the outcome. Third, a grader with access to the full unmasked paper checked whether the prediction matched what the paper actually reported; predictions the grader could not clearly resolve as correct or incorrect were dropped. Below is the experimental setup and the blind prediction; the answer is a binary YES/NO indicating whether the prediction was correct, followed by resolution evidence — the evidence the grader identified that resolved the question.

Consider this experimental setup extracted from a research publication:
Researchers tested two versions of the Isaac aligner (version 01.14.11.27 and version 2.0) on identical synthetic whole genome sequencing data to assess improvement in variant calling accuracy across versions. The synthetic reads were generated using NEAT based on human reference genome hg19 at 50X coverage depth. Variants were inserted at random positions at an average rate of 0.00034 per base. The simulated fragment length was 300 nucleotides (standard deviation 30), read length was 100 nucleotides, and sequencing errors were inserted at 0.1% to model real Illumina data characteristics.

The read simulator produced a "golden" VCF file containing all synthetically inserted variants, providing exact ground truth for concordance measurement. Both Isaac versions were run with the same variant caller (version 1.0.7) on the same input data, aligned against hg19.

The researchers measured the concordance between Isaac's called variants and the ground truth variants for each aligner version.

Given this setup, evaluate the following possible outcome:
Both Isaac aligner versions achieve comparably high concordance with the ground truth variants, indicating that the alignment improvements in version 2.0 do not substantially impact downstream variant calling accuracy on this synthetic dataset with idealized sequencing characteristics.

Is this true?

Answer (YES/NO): NO